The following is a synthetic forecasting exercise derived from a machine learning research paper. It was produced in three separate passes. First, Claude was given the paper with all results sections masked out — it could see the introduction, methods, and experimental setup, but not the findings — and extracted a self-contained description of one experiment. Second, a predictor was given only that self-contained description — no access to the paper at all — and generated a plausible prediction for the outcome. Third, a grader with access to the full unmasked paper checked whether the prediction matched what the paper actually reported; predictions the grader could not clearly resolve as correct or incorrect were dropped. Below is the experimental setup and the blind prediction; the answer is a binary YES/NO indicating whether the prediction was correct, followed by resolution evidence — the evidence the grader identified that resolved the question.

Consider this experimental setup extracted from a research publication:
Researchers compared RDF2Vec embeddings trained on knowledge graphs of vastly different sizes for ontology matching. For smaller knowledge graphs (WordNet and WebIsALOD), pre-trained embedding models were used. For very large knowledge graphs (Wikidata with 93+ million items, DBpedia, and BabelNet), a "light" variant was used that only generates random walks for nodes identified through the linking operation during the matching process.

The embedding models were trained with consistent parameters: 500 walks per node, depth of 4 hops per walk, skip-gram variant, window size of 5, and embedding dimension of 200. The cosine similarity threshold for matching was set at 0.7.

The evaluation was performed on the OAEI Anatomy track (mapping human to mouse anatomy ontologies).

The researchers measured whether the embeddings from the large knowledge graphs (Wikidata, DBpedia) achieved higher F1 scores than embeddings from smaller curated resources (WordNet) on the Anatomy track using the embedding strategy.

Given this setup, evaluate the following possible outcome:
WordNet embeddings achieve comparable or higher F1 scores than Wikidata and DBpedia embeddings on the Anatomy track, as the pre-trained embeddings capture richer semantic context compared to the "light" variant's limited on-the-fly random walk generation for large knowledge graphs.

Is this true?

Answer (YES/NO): YES